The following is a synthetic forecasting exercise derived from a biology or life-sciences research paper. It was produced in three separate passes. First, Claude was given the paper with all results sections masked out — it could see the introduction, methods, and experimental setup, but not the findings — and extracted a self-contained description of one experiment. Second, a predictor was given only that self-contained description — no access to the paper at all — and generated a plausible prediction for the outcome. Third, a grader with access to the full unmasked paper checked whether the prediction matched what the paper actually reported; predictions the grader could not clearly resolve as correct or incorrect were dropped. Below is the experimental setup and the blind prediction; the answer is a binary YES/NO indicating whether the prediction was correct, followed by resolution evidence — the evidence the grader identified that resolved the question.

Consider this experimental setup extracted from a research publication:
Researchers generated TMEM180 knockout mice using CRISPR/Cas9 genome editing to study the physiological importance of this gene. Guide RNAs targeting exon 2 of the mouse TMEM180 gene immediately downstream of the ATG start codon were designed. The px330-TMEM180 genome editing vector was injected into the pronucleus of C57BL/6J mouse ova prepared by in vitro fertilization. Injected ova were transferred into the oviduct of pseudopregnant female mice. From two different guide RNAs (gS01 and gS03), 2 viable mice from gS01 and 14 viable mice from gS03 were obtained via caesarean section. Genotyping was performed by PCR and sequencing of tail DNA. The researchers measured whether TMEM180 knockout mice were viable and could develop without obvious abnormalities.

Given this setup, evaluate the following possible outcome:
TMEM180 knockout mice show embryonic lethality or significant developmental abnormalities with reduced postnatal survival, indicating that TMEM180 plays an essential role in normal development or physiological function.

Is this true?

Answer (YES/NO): NO